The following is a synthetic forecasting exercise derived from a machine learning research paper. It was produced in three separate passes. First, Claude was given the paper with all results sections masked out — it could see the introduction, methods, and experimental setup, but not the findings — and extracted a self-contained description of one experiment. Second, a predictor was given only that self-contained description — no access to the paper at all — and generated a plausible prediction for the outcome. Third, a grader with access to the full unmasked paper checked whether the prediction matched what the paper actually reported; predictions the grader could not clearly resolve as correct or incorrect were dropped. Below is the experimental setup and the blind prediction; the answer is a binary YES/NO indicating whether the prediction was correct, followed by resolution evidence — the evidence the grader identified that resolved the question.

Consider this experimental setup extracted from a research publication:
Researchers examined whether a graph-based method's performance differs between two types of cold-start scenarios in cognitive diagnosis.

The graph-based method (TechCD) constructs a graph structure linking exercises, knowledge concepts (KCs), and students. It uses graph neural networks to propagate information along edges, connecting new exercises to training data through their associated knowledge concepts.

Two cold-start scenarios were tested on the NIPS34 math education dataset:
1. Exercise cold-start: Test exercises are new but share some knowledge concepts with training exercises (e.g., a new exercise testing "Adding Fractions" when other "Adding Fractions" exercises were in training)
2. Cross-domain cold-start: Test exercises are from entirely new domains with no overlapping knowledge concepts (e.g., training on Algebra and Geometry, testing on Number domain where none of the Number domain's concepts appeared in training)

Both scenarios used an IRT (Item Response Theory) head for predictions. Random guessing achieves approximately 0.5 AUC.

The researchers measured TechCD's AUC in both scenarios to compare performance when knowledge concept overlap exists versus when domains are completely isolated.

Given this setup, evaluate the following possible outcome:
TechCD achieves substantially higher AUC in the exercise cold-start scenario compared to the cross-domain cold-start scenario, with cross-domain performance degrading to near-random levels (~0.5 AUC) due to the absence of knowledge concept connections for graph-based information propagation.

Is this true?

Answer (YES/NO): YES